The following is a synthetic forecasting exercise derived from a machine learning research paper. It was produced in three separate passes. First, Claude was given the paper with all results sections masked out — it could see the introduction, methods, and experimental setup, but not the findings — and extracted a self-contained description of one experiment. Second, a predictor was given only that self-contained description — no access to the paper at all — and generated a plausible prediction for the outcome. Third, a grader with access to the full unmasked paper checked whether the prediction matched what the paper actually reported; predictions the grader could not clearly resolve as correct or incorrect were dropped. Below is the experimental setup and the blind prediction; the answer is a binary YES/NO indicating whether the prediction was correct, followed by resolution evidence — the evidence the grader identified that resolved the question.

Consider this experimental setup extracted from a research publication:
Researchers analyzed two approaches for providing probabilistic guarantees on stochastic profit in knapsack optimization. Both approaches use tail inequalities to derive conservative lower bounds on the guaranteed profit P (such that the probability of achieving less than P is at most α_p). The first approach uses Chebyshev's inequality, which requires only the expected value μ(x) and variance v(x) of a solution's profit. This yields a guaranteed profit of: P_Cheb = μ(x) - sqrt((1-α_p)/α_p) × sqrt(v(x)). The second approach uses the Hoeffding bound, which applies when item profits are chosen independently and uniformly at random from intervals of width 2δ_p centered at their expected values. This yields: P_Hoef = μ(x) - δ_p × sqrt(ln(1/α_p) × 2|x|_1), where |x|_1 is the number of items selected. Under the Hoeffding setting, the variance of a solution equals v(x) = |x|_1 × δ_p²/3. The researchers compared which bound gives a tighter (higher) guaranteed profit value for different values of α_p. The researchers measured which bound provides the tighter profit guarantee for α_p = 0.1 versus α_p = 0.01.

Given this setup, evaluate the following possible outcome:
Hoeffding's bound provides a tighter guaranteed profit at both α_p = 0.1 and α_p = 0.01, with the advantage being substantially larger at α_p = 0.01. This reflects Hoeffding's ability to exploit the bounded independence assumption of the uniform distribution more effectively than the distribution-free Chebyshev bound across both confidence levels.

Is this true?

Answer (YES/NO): NO